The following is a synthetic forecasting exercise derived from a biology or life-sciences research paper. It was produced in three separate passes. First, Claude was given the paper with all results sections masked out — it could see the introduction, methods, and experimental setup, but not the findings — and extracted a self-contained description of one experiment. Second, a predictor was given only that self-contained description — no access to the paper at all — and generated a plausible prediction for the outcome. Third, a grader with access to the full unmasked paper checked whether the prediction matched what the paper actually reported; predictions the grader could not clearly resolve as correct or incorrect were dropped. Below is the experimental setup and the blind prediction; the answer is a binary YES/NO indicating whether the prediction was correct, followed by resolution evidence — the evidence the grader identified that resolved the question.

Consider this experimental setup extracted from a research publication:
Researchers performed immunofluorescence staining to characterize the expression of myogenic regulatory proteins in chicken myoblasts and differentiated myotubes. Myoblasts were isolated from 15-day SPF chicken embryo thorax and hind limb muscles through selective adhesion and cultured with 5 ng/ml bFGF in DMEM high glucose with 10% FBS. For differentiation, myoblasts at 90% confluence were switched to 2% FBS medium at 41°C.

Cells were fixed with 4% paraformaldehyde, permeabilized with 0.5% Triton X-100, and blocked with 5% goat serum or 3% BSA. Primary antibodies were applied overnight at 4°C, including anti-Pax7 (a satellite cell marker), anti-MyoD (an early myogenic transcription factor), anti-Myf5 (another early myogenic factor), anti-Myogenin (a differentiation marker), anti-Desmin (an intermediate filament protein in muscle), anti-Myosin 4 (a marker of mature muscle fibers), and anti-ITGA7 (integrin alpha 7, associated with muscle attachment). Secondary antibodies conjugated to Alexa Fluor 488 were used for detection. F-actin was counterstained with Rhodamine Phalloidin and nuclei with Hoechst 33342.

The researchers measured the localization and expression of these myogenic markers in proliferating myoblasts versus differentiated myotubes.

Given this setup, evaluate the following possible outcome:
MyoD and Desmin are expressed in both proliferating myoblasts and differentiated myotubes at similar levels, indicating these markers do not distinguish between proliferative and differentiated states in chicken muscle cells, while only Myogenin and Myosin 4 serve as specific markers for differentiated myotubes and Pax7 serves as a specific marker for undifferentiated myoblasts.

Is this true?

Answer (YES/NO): NO